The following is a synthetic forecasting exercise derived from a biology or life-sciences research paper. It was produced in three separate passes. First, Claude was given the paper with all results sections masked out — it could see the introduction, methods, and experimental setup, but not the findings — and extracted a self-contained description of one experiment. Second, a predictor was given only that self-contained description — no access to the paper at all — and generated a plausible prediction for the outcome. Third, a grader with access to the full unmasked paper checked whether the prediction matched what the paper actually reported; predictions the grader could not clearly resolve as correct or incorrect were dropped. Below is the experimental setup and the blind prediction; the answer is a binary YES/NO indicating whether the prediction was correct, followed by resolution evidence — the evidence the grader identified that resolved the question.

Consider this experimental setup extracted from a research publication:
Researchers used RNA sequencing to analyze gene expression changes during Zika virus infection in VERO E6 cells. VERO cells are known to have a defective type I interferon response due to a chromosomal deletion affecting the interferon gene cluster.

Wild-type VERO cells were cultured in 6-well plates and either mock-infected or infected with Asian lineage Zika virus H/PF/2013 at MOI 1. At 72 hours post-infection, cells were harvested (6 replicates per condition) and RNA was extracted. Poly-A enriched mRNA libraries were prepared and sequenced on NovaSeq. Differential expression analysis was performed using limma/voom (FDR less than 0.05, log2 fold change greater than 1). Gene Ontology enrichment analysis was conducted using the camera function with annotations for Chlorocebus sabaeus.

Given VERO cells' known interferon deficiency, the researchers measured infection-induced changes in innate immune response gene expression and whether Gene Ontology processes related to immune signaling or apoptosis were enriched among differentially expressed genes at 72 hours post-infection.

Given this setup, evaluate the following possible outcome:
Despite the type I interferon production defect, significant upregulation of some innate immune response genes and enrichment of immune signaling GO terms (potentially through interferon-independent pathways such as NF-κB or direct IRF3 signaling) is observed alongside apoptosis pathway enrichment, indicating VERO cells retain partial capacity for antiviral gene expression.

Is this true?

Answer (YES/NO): YES